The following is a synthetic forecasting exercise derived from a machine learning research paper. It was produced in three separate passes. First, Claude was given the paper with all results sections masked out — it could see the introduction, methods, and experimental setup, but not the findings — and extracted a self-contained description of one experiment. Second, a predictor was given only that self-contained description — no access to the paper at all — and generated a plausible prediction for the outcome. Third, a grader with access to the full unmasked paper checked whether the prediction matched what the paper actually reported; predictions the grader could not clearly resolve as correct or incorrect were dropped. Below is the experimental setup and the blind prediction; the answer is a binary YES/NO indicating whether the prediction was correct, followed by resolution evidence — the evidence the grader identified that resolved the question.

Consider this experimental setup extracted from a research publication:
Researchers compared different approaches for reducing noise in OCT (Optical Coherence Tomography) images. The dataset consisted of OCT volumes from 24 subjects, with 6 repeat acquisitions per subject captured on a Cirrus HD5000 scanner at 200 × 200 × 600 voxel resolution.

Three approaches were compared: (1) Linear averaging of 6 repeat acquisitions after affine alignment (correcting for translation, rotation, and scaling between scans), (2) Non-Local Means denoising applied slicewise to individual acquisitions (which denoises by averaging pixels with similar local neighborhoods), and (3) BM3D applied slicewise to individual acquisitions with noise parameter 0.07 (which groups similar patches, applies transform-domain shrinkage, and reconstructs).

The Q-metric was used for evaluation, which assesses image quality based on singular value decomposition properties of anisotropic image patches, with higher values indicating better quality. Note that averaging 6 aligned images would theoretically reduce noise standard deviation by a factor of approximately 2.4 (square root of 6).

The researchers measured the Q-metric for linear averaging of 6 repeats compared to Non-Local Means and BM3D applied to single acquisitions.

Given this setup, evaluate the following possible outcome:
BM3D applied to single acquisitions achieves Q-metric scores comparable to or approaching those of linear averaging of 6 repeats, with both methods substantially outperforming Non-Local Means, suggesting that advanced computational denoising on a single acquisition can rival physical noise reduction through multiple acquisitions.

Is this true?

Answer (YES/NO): NO